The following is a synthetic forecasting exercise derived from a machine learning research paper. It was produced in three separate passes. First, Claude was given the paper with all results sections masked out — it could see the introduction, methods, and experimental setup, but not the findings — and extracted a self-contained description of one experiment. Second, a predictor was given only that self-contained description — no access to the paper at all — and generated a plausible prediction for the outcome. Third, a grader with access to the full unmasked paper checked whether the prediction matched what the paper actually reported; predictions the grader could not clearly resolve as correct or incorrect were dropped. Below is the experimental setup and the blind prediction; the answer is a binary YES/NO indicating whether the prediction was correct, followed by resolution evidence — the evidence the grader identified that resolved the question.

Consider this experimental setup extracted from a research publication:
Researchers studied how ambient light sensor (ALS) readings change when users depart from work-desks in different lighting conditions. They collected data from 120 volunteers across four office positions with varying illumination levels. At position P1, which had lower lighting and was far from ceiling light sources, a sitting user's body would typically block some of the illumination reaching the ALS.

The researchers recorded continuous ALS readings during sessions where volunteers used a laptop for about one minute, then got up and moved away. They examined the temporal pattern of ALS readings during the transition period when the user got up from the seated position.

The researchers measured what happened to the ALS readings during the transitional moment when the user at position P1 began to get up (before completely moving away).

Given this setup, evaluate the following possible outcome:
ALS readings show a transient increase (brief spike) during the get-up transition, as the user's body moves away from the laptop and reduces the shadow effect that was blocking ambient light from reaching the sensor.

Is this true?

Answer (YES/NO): NO